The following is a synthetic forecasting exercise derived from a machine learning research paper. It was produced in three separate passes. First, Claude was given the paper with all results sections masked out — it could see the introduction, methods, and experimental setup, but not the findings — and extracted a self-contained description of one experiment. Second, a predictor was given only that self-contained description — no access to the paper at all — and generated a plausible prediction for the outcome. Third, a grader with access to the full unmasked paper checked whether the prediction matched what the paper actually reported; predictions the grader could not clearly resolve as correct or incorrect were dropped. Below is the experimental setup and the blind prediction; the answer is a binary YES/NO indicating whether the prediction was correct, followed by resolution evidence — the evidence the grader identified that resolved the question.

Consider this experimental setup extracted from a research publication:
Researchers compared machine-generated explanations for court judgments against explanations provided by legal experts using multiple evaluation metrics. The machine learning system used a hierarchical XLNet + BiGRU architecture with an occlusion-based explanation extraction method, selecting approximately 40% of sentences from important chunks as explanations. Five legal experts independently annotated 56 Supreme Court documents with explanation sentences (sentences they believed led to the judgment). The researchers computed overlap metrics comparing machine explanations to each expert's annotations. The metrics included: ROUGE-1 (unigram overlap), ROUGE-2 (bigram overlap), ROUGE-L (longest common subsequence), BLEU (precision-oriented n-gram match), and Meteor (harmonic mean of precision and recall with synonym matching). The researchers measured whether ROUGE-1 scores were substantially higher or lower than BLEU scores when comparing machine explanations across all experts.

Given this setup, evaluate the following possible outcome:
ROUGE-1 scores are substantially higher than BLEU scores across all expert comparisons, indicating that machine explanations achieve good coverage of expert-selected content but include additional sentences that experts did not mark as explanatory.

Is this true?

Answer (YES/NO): YES